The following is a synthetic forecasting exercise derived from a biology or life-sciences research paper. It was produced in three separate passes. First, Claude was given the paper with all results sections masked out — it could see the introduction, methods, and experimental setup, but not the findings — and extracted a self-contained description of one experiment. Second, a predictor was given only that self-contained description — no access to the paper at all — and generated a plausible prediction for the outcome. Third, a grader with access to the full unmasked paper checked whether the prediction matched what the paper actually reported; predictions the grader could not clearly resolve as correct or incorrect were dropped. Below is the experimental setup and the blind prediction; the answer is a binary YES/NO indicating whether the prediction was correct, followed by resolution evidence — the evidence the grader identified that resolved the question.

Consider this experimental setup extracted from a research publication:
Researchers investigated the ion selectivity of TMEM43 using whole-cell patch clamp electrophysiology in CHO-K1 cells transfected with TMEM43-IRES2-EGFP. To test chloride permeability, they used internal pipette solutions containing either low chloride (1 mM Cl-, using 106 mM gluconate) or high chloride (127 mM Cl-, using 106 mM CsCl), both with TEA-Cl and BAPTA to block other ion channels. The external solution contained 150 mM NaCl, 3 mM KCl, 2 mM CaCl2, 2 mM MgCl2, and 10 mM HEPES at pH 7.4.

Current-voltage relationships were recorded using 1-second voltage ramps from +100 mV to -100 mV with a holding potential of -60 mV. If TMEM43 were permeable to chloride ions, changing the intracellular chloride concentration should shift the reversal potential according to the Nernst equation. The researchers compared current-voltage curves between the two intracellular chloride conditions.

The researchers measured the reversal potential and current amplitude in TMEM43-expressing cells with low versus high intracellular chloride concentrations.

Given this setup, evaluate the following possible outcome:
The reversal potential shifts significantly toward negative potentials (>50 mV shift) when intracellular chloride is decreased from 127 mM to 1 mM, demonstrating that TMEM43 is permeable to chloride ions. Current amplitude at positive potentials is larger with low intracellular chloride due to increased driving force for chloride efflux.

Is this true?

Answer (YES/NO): NO